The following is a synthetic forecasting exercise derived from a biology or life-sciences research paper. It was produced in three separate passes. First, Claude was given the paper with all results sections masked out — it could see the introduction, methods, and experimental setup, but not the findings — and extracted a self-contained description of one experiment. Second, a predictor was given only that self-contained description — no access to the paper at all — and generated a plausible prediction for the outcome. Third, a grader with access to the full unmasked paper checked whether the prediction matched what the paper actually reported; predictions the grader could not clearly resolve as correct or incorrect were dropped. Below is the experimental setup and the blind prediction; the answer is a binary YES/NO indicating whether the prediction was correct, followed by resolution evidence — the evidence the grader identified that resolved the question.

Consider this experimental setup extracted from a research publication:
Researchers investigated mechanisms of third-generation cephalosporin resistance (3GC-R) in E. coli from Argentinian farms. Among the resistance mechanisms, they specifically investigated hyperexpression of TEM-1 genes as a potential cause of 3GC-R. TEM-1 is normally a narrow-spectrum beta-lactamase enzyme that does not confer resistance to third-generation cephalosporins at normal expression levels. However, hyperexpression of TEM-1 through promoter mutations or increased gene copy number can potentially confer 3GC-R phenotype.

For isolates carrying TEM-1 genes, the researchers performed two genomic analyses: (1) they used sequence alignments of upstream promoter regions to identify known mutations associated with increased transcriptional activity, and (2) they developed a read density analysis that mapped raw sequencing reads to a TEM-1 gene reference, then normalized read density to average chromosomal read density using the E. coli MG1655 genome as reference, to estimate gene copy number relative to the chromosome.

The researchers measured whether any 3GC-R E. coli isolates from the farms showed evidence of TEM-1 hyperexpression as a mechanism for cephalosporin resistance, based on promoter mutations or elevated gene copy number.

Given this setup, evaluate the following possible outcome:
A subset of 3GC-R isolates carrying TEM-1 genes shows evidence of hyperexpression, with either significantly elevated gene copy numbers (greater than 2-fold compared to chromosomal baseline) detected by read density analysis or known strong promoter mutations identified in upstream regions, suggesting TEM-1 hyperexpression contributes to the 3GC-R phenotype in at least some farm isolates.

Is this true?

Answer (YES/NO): NO